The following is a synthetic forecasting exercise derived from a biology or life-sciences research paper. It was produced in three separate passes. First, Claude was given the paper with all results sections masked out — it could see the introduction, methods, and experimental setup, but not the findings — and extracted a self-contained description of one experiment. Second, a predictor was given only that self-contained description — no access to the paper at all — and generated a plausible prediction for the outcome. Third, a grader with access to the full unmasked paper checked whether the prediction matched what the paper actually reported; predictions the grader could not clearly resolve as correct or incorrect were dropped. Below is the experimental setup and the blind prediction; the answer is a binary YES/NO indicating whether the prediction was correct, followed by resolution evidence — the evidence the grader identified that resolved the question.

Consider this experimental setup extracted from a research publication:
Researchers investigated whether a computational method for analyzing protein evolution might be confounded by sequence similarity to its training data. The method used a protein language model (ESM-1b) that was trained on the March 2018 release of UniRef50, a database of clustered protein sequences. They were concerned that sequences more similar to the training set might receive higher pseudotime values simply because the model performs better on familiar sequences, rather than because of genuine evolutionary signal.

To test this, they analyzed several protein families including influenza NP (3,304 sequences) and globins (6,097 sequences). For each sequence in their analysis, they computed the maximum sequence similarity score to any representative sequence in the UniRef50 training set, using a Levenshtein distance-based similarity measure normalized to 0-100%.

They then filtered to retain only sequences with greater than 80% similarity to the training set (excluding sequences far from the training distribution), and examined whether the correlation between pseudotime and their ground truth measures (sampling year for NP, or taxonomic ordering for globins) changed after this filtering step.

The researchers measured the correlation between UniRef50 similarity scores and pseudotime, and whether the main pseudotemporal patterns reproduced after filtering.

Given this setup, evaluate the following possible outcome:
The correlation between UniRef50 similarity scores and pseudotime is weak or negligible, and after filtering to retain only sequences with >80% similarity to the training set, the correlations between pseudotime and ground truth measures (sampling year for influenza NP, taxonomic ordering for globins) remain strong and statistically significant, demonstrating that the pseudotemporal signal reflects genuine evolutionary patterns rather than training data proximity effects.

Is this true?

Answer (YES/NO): YES